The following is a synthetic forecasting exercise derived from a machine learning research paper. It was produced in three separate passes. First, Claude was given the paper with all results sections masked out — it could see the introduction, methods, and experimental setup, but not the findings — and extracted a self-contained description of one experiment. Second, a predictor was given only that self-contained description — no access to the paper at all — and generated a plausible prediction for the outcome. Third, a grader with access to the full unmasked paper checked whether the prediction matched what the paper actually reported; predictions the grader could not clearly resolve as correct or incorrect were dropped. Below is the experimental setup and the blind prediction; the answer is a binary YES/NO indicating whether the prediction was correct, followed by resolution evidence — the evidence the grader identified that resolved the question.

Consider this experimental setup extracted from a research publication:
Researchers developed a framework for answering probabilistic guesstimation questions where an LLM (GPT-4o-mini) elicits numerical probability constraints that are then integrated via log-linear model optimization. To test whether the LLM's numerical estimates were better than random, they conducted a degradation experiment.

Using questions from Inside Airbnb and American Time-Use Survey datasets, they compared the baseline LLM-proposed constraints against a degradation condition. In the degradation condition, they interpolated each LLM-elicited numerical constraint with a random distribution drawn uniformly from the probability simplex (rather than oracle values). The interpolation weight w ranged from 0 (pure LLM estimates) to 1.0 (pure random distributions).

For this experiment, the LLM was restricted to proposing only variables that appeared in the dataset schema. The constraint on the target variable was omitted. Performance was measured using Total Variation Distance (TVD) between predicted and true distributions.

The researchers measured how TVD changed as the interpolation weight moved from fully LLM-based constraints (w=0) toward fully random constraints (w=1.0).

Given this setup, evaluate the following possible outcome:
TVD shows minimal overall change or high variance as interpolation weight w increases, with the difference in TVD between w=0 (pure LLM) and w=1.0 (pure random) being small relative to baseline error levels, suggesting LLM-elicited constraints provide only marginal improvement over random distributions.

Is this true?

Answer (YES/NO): YES